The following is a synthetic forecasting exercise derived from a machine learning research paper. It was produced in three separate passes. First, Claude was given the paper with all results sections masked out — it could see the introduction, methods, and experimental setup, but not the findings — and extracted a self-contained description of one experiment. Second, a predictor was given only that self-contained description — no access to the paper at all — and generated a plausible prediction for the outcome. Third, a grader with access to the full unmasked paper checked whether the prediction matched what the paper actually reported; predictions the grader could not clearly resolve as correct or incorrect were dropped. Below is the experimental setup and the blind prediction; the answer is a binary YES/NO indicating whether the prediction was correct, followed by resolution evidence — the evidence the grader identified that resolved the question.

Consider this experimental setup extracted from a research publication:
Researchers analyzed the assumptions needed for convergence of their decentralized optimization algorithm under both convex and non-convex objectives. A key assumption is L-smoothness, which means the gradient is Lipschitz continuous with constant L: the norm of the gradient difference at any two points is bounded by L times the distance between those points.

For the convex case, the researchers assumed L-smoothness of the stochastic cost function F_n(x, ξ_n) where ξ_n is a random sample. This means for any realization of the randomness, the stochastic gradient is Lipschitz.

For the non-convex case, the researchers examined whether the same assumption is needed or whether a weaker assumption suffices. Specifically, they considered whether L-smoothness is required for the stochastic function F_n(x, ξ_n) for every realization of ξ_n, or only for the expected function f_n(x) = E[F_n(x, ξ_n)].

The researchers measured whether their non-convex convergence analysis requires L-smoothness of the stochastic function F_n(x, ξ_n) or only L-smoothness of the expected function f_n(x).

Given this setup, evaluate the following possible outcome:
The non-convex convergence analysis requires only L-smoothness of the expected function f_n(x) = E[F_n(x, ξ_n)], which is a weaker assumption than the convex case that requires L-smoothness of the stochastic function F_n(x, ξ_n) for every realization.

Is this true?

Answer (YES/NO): YES